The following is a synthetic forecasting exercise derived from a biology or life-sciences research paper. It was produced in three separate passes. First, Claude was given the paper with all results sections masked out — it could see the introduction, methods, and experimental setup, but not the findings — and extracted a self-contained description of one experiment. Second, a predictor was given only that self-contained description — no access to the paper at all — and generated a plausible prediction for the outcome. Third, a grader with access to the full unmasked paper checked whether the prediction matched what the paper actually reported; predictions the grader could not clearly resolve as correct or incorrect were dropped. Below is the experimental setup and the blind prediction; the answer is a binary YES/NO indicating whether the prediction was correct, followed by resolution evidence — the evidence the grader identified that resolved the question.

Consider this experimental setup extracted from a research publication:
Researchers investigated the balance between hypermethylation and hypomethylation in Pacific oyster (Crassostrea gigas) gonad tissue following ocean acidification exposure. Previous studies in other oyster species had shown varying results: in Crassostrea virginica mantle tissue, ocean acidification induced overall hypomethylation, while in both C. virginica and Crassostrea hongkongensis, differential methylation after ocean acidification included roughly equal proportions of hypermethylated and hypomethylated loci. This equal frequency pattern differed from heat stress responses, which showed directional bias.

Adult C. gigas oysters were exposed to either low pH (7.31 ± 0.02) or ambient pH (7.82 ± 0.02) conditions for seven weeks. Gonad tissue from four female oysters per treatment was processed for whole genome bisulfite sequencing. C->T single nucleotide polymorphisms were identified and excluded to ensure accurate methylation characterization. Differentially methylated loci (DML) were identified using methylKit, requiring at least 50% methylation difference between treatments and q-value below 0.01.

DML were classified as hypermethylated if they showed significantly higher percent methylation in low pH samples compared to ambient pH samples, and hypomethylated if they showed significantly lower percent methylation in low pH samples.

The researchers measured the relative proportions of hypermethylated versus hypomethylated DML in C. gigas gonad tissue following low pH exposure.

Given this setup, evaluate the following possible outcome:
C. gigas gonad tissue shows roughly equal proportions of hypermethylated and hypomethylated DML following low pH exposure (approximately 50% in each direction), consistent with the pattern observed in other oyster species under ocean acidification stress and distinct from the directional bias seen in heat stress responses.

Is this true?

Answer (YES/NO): YES